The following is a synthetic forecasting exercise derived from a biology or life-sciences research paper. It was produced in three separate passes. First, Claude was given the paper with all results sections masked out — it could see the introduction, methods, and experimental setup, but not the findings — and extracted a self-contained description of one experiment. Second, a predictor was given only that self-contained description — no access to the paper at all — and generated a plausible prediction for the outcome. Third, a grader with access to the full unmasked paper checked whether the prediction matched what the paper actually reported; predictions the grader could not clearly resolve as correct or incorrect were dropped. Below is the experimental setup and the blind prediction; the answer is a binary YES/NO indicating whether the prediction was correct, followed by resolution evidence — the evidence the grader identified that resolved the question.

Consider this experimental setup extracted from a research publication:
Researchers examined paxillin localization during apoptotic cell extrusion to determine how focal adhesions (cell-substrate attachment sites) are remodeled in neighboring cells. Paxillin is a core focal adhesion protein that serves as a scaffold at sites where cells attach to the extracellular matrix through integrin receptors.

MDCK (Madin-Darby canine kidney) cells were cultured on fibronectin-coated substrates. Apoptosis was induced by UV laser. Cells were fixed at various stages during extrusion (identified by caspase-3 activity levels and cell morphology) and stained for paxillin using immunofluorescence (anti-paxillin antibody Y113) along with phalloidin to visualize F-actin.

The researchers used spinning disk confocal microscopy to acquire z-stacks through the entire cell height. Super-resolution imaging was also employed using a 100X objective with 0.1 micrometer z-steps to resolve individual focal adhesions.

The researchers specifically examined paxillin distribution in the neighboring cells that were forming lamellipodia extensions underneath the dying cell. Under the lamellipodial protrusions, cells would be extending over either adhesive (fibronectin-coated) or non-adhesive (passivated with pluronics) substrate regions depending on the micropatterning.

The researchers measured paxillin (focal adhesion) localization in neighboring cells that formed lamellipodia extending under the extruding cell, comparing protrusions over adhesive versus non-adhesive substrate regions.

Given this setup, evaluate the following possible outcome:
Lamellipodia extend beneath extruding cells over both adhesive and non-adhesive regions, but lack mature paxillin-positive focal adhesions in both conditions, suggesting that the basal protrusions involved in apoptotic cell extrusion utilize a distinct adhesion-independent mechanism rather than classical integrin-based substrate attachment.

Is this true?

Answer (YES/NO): NO